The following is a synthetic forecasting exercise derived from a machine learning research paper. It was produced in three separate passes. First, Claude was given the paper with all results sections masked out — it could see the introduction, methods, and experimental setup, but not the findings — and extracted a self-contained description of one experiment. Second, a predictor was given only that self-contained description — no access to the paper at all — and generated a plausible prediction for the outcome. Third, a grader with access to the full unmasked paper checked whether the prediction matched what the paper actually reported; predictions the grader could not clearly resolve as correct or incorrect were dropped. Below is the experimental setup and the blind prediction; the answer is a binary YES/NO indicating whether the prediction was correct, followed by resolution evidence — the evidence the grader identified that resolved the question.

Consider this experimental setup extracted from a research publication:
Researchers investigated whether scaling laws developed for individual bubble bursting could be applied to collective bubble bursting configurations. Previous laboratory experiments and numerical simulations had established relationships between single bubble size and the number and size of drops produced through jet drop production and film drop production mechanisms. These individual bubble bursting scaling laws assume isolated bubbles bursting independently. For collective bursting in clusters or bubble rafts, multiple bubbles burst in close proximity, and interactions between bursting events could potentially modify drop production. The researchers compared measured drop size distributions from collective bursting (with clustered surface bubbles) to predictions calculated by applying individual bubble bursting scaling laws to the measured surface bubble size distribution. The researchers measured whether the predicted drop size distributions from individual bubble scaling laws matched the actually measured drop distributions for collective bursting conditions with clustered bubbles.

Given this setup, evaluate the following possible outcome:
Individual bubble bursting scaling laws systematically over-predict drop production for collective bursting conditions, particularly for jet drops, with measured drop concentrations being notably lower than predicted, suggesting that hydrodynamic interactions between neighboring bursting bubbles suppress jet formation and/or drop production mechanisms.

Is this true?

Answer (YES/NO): NO